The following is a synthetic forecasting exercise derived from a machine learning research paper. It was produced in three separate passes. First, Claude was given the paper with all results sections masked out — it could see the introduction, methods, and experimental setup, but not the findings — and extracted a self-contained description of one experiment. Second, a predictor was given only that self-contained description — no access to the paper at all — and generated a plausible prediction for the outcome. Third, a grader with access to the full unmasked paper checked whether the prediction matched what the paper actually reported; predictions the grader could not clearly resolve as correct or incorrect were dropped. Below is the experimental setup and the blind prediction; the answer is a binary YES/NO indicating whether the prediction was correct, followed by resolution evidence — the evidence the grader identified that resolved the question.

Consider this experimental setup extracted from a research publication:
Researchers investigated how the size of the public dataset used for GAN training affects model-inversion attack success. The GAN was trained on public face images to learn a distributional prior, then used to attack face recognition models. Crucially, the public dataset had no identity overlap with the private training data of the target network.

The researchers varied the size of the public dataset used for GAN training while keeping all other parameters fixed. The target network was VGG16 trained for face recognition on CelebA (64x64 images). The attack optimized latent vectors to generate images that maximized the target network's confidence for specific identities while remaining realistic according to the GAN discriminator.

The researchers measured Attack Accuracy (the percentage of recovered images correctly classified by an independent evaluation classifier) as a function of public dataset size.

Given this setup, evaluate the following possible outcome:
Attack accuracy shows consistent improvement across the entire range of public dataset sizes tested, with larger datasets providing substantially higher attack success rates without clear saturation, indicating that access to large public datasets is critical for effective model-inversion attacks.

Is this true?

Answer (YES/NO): NO